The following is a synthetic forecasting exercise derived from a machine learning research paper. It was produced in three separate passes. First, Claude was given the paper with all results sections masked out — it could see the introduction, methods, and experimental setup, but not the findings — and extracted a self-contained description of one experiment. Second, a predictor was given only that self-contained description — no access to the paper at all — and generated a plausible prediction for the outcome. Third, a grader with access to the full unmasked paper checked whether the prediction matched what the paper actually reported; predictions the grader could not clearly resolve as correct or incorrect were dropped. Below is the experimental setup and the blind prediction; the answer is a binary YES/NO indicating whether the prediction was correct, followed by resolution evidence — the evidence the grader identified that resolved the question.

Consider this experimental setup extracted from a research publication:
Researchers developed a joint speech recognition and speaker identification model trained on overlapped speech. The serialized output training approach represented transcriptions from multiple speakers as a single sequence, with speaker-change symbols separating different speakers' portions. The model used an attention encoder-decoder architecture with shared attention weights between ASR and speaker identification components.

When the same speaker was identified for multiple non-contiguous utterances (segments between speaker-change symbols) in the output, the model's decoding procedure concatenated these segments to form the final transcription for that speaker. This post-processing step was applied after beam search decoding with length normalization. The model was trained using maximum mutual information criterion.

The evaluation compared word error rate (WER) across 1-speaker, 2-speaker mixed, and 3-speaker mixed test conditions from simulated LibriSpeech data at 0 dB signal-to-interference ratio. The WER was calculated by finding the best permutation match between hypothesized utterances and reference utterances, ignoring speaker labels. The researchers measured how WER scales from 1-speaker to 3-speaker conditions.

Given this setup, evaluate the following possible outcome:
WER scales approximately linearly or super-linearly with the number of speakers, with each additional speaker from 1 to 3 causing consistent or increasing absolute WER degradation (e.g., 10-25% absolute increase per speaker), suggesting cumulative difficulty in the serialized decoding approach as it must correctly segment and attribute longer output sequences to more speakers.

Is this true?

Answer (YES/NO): NO